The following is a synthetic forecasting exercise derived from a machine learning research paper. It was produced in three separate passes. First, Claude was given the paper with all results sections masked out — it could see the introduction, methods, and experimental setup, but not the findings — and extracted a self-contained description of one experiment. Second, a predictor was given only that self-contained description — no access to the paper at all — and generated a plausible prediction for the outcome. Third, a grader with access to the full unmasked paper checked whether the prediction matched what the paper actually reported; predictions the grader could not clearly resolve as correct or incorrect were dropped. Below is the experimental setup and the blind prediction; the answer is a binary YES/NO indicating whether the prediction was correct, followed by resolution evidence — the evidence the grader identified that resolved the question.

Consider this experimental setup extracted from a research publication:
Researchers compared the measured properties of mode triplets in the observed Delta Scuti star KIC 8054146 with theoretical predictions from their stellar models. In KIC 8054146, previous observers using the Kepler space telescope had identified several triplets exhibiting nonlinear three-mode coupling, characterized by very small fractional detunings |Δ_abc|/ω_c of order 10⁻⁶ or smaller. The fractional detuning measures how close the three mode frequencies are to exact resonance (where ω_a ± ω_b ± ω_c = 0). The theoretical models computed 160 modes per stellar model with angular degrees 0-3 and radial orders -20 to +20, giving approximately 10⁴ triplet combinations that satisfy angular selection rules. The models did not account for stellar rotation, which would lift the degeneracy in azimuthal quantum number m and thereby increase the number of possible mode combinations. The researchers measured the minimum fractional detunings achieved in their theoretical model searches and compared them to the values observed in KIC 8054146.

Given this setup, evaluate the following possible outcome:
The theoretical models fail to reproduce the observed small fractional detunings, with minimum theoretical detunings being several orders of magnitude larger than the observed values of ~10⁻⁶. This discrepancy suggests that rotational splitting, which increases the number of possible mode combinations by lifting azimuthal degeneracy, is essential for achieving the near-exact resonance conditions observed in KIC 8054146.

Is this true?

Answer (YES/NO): NO